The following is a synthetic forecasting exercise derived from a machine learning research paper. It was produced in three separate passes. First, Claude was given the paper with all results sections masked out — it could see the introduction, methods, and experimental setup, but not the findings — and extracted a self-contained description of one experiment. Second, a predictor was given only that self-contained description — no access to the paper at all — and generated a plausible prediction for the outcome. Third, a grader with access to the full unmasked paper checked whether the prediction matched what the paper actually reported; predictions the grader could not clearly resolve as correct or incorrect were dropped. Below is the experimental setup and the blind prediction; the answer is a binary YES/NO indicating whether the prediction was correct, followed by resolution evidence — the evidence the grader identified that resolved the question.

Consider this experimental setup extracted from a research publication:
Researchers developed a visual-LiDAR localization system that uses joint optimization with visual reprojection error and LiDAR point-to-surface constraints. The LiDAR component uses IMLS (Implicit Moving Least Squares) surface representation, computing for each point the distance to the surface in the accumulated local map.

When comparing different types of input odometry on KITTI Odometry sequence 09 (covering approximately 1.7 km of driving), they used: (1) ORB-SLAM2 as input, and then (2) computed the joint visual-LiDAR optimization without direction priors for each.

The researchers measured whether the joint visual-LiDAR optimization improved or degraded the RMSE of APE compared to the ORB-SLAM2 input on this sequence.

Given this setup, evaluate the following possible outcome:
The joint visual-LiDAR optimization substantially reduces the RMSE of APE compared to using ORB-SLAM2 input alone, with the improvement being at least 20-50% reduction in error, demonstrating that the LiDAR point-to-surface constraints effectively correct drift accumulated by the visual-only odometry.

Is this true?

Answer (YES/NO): NO